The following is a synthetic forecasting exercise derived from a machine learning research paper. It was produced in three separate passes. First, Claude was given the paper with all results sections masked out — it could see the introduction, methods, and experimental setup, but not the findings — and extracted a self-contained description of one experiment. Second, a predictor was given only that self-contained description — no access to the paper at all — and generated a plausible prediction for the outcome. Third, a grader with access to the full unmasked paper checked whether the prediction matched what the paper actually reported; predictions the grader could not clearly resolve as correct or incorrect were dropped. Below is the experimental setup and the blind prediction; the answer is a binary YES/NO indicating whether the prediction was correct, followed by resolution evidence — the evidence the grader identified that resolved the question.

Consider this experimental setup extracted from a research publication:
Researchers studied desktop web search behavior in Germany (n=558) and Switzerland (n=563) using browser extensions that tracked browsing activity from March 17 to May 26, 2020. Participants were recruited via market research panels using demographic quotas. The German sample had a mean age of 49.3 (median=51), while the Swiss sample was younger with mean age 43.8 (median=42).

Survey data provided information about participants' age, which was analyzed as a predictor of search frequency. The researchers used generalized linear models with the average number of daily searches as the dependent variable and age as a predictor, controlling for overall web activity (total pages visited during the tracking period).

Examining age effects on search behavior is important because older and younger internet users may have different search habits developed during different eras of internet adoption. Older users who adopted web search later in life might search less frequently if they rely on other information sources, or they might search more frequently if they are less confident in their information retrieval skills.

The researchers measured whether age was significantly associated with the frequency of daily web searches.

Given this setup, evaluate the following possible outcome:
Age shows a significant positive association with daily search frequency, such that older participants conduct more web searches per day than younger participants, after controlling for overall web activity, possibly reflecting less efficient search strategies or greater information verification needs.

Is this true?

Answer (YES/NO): NO